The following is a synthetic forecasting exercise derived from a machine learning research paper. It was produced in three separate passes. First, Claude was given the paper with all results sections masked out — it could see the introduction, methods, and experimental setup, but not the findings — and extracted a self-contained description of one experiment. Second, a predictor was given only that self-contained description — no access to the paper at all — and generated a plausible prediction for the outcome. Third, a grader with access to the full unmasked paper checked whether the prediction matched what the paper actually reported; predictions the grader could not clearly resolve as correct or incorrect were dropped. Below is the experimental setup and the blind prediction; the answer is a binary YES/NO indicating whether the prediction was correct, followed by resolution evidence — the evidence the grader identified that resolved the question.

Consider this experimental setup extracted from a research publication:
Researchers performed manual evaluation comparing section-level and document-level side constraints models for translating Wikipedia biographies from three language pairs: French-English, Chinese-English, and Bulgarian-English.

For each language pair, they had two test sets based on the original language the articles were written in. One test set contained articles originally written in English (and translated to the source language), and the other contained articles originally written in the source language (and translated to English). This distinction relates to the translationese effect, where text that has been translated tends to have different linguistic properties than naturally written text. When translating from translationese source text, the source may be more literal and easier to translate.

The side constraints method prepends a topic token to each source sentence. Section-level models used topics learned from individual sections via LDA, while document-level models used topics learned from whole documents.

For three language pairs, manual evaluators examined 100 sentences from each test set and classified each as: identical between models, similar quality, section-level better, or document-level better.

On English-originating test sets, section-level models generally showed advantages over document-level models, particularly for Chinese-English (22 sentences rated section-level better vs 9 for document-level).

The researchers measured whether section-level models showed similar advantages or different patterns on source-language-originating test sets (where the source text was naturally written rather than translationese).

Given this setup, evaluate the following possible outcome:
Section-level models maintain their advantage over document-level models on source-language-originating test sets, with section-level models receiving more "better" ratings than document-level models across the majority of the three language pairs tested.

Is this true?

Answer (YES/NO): NO